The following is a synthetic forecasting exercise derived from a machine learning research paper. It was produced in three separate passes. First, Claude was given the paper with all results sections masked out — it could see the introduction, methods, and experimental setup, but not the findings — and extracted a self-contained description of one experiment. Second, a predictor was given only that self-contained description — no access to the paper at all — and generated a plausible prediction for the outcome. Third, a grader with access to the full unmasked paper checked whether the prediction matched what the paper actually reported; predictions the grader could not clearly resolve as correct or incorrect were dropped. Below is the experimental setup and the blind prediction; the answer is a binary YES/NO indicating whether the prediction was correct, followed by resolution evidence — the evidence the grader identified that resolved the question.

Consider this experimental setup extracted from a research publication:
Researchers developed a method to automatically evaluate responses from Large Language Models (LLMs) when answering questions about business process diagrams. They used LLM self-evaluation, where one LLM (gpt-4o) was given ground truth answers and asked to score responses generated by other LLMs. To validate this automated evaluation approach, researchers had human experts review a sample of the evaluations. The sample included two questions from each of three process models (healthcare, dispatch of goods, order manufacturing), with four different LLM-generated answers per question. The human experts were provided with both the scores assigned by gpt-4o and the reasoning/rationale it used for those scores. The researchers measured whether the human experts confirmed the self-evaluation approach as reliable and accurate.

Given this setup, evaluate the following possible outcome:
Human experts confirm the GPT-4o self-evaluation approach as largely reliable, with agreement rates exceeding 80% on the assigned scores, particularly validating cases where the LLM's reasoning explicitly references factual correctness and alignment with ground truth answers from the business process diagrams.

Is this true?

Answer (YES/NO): NO